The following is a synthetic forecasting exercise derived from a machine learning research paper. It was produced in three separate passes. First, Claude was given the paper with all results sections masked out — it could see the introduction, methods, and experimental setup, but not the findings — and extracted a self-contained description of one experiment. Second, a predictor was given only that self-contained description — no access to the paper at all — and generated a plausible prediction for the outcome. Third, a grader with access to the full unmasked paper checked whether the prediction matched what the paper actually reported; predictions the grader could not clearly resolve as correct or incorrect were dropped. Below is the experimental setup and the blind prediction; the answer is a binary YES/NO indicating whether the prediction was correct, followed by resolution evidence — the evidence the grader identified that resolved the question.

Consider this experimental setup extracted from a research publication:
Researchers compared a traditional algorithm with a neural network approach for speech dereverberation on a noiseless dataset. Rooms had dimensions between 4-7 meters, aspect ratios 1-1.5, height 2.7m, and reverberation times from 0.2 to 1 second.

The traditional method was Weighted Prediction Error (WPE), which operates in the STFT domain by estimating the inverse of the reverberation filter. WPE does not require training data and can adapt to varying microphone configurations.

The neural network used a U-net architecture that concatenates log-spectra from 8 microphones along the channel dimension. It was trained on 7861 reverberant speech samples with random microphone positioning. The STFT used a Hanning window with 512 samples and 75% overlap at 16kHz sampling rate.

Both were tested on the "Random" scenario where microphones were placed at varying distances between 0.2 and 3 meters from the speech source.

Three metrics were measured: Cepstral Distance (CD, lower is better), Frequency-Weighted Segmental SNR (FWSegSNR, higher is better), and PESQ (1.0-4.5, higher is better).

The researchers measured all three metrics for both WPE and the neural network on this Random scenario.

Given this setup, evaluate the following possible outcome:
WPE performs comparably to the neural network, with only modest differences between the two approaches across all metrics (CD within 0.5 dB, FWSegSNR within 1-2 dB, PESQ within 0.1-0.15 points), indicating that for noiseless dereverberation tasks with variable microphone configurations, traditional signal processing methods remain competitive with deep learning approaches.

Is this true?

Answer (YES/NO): NO